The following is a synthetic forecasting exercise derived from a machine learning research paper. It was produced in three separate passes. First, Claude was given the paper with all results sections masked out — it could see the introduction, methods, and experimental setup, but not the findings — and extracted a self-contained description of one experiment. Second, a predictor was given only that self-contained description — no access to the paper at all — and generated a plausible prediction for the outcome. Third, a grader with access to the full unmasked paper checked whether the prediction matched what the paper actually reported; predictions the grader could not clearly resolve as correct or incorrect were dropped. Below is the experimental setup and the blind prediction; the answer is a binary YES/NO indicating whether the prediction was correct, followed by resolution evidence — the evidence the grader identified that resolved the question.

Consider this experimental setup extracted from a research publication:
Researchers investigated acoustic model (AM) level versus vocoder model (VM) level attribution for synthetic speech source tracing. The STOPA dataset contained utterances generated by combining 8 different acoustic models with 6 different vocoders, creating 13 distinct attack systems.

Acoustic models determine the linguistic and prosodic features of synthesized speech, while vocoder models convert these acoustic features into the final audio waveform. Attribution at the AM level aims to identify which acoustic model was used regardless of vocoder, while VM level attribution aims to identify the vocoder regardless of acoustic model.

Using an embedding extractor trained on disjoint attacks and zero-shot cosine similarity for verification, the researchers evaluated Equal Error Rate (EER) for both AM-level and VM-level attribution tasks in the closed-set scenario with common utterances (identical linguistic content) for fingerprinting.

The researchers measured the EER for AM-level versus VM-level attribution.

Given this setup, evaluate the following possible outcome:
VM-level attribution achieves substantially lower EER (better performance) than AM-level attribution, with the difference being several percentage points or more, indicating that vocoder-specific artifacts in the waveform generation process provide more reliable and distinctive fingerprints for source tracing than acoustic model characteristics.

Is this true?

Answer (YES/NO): NO